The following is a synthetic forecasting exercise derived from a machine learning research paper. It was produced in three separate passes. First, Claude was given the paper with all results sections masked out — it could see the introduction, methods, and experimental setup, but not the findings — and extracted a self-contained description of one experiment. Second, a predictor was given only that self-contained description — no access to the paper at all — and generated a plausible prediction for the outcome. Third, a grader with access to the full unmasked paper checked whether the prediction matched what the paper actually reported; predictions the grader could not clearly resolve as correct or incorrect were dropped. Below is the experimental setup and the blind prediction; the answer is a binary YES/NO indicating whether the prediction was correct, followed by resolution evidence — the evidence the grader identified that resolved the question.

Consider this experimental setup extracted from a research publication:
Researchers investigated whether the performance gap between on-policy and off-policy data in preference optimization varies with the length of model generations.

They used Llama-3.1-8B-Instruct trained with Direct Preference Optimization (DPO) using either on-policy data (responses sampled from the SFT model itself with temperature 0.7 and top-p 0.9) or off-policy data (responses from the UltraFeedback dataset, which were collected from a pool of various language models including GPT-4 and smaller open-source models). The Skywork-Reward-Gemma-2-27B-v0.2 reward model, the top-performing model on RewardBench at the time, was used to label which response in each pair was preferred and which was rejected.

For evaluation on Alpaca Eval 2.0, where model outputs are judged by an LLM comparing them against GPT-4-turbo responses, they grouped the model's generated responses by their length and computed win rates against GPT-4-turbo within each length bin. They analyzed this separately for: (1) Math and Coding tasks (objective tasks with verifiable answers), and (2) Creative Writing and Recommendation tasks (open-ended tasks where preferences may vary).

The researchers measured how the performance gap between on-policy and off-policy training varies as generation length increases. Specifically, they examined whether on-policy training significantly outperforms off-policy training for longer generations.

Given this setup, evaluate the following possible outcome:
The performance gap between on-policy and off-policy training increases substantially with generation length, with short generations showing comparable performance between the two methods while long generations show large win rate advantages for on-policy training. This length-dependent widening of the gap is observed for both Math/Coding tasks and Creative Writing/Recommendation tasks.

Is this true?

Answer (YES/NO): NO